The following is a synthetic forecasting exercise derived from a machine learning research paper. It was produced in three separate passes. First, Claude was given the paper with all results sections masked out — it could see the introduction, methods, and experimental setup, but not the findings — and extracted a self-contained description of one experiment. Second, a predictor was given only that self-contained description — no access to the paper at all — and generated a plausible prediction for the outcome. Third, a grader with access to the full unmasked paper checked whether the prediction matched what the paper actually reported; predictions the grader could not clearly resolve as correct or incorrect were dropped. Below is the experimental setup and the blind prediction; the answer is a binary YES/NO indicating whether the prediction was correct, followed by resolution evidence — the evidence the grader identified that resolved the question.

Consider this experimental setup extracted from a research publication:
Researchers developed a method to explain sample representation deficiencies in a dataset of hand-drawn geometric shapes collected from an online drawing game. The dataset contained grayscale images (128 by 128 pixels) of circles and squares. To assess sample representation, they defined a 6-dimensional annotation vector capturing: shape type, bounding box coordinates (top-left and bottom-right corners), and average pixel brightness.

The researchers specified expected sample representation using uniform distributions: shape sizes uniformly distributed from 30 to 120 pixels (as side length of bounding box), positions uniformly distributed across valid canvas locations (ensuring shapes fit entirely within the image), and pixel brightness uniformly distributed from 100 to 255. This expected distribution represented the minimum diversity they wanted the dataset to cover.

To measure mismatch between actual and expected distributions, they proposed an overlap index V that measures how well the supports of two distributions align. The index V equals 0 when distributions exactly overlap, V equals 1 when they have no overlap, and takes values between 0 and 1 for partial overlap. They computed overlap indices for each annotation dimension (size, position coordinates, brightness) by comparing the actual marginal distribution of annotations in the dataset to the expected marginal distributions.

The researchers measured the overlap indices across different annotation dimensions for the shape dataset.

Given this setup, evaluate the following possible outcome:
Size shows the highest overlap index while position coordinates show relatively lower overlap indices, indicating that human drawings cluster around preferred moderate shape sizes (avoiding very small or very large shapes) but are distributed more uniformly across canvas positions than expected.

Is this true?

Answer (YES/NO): NO